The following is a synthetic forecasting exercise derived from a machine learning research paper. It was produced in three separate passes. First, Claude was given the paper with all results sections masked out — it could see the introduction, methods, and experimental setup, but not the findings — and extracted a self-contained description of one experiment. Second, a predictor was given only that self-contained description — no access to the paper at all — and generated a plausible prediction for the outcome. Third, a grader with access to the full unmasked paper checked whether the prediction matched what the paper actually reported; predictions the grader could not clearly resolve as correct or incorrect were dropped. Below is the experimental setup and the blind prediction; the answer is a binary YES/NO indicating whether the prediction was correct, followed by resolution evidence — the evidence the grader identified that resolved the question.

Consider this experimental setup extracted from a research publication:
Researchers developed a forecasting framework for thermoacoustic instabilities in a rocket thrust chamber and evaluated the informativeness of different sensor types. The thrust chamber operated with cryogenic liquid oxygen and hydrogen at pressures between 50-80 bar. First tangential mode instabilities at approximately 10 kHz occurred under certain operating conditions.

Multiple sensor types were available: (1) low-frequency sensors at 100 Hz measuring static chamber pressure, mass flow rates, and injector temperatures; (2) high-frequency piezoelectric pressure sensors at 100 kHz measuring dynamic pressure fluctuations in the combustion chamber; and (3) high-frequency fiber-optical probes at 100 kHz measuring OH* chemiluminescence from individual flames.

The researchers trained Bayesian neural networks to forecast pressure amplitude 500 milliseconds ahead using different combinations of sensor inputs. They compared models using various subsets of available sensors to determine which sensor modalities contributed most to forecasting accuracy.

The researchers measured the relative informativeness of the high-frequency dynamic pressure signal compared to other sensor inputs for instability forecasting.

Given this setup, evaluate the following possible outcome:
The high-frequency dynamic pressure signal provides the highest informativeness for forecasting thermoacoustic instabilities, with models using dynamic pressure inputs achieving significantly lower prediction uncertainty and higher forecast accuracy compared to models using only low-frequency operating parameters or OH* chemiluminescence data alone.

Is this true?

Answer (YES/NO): NO